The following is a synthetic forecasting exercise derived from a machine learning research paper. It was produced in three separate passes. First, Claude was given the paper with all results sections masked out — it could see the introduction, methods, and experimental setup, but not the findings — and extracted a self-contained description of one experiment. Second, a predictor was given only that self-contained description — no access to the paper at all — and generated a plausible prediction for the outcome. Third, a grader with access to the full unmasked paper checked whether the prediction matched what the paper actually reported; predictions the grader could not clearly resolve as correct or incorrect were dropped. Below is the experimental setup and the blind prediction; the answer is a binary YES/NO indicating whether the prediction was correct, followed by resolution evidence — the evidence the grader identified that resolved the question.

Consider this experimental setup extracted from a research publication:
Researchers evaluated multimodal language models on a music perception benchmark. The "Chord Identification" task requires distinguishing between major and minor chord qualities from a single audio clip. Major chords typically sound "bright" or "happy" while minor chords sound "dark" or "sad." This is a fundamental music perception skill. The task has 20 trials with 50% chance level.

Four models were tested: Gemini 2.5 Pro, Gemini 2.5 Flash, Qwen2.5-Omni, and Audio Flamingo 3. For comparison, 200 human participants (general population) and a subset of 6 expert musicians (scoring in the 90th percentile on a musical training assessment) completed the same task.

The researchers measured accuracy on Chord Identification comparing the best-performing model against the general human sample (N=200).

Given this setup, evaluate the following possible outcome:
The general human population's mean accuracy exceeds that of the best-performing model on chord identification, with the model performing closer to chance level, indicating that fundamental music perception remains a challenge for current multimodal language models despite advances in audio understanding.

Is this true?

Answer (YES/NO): NO